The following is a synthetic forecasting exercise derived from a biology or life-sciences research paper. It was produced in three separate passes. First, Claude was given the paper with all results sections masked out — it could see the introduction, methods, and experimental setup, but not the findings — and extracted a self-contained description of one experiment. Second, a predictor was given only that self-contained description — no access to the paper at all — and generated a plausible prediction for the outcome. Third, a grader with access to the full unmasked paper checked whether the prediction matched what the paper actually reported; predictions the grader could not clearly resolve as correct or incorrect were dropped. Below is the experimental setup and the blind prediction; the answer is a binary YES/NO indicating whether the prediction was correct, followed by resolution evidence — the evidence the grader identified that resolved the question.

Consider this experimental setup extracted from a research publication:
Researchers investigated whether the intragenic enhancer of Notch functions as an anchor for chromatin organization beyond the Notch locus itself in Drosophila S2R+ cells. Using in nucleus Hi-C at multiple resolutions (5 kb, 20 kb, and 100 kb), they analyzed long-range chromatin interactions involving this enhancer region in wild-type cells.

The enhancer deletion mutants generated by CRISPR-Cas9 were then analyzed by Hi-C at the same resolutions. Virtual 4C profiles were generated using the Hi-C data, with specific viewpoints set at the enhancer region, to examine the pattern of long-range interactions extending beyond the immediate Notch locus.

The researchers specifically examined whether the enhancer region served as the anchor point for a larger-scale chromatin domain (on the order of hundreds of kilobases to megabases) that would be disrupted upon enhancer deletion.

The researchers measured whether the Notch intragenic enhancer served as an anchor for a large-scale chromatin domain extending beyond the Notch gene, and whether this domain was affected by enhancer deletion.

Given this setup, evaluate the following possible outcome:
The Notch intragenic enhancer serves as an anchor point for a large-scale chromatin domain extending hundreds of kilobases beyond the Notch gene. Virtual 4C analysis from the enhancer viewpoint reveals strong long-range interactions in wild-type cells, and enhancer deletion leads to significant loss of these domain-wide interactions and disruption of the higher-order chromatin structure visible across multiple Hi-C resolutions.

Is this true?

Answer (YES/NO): YES